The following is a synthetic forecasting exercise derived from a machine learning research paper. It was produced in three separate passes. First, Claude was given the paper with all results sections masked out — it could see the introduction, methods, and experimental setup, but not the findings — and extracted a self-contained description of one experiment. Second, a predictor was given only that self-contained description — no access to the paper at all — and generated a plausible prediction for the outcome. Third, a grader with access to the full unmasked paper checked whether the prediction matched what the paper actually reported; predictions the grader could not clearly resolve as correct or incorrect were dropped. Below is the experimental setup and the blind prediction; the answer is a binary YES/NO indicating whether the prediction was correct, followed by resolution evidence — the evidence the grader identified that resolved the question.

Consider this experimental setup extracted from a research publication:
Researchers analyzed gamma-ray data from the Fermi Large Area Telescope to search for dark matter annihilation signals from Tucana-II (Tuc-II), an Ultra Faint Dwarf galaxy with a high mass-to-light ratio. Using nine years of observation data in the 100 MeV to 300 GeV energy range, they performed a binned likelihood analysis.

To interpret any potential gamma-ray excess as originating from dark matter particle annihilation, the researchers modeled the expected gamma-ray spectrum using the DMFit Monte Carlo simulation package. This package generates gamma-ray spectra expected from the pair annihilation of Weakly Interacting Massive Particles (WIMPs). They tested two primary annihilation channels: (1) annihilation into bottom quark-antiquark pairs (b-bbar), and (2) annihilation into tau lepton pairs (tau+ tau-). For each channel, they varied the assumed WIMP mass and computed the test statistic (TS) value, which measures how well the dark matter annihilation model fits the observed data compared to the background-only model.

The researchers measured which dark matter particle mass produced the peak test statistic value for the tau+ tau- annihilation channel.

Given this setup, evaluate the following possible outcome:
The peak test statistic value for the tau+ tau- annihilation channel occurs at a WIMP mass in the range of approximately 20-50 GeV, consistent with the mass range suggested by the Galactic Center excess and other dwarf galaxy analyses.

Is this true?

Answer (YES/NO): NO